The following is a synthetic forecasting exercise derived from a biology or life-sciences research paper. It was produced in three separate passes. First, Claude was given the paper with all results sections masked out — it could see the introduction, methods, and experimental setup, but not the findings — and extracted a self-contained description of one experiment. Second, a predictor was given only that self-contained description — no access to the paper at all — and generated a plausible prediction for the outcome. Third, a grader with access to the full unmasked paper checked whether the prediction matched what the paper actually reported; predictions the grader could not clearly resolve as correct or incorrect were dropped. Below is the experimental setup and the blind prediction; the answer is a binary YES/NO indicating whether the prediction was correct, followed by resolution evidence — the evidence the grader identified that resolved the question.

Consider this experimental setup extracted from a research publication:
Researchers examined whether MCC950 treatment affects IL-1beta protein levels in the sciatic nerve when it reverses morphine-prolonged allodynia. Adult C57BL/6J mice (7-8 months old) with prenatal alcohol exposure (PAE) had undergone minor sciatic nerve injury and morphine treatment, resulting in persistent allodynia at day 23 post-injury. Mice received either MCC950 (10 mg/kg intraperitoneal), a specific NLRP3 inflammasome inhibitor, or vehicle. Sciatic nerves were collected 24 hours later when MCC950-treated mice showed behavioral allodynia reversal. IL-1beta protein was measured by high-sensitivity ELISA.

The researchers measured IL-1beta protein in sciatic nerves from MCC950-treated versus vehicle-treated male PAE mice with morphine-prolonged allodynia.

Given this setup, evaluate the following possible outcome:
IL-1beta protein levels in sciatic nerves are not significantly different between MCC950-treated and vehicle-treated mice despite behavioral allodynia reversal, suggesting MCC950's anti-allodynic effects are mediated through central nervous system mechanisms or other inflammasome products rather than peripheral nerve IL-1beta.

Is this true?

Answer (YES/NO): NO